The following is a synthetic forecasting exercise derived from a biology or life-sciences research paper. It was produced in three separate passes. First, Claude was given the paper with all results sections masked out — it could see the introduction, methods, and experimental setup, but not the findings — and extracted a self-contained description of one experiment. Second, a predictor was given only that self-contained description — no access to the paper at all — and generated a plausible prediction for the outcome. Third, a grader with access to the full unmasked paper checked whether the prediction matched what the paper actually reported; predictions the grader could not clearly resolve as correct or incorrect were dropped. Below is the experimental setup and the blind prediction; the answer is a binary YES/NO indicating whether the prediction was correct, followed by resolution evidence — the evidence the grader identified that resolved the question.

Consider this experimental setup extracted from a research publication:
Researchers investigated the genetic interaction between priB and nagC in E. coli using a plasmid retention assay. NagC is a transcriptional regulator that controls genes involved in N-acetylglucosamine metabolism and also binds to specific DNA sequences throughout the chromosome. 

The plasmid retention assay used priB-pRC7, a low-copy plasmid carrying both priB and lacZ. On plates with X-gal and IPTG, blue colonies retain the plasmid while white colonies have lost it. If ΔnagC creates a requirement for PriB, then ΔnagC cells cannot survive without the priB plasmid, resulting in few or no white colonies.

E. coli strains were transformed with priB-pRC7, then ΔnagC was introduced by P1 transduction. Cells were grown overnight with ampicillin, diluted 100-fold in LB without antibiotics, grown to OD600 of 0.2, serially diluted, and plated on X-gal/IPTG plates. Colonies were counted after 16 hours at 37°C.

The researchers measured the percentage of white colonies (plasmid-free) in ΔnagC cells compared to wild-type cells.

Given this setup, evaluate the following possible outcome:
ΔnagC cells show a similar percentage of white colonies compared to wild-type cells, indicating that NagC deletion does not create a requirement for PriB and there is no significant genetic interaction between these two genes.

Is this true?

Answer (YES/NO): NO